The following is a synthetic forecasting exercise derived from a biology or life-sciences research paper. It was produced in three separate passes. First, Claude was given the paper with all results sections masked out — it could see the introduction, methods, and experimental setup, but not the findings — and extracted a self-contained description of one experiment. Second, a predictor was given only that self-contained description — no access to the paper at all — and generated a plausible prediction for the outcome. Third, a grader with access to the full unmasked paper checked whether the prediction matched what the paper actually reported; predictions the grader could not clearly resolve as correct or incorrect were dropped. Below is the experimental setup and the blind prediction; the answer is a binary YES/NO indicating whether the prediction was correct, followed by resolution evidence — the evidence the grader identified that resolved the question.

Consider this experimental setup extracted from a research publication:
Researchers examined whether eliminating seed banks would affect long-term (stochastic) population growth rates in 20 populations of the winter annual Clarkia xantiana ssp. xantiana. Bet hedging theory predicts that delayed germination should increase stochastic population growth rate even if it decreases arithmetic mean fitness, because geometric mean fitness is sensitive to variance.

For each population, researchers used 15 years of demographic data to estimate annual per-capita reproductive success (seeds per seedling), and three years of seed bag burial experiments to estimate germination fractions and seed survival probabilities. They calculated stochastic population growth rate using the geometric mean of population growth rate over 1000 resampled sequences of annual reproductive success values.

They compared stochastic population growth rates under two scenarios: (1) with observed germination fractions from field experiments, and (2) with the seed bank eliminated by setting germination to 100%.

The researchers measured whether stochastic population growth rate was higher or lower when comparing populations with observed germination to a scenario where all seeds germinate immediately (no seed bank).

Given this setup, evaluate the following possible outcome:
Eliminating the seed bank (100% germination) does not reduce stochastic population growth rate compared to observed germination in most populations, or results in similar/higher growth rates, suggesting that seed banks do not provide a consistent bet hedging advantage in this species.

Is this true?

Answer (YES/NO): YES